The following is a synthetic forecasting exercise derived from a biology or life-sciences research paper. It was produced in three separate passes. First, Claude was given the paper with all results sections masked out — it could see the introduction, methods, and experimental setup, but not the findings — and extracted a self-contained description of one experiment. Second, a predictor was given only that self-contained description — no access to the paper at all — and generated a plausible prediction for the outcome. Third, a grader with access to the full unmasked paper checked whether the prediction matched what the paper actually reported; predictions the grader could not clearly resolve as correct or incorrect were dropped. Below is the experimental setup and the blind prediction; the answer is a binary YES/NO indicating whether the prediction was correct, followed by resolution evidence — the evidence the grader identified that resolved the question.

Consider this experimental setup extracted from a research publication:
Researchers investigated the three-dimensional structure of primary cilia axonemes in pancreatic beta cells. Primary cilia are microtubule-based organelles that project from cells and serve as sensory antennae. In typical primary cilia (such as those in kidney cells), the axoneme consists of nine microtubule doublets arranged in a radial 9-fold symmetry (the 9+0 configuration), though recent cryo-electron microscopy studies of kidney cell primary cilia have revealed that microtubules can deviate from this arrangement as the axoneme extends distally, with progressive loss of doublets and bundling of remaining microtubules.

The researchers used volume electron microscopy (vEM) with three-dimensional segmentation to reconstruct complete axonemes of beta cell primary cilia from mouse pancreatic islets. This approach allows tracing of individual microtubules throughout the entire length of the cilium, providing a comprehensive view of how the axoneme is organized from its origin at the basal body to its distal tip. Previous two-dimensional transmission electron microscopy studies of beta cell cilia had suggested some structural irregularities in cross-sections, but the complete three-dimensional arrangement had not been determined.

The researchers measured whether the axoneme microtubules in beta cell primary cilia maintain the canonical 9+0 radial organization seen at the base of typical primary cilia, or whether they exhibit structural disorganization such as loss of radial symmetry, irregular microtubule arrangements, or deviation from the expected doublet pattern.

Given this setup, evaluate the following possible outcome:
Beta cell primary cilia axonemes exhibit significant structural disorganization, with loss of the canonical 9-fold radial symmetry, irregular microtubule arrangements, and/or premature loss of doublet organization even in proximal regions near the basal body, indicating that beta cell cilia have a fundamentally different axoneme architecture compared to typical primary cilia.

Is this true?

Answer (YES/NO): NO